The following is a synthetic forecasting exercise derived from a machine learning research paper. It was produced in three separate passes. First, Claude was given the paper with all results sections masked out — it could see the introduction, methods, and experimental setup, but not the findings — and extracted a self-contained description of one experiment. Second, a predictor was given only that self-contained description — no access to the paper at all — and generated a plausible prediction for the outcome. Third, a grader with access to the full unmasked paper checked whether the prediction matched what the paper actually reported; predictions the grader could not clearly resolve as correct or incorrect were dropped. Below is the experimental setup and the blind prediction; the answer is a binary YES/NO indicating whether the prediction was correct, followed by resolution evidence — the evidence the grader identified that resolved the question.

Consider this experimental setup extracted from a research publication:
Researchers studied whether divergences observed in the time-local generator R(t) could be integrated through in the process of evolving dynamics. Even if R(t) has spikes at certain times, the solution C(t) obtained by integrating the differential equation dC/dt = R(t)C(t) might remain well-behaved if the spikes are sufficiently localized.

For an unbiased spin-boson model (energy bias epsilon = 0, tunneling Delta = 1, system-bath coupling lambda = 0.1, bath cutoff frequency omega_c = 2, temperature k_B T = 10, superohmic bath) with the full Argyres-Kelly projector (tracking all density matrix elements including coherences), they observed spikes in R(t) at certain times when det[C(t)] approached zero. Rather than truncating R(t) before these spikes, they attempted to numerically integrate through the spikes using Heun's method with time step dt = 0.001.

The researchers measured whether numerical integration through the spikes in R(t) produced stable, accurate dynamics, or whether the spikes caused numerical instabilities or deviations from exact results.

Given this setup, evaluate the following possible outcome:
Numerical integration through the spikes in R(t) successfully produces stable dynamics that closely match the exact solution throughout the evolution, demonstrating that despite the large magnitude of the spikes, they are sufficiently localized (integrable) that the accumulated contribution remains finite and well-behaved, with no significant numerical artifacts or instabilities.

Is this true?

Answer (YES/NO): NO